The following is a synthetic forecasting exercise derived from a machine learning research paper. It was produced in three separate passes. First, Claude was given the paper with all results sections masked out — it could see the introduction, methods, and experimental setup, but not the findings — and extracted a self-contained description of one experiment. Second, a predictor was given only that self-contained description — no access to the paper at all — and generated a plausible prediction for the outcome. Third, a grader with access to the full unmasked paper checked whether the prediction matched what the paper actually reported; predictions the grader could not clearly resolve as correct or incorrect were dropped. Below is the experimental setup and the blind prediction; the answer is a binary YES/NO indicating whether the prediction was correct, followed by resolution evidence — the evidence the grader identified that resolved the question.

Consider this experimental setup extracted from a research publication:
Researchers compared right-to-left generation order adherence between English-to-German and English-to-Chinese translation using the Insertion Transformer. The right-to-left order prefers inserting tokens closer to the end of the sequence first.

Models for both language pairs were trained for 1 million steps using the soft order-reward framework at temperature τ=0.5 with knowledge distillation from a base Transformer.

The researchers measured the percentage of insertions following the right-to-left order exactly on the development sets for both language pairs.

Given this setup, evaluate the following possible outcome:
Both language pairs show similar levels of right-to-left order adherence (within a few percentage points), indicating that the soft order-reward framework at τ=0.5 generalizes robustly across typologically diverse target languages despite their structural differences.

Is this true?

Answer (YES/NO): YES